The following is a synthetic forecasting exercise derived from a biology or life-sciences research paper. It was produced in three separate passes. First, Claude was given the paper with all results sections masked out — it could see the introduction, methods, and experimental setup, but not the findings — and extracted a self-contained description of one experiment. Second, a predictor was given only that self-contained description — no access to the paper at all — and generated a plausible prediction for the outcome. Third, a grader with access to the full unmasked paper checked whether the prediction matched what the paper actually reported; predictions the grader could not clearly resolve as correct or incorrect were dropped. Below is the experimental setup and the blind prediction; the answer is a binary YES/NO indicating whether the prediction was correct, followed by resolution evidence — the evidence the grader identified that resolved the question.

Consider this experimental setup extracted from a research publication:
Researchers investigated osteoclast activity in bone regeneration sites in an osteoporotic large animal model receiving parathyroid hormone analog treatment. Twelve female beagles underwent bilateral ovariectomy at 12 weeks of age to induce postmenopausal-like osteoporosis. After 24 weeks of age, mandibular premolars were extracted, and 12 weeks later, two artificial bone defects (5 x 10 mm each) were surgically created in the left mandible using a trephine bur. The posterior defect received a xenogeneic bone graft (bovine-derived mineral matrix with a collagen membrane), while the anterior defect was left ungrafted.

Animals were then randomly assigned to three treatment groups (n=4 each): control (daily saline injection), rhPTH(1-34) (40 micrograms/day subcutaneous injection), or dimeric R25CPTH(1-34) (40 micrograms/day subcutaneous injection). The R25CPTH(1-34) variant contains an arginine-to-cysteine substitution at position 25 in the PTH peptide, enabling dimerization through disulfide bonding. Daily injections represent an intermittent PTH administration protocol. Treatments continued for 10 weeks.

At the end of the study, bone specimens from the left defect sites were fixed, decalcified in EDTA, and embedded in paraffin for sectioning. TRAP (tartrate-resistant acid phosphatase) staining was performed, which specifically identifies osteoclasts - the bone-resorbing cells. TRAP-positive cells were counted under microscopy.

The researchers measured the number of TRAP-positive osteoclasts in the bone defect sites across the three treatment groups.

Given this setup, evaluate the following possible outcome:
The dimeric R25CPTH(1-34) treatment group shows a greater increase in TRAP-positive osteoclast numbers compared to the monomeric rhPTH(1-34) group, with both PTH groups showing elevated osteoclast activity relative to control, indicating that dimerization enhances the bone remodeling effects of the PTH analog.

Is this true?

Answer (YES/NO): NO